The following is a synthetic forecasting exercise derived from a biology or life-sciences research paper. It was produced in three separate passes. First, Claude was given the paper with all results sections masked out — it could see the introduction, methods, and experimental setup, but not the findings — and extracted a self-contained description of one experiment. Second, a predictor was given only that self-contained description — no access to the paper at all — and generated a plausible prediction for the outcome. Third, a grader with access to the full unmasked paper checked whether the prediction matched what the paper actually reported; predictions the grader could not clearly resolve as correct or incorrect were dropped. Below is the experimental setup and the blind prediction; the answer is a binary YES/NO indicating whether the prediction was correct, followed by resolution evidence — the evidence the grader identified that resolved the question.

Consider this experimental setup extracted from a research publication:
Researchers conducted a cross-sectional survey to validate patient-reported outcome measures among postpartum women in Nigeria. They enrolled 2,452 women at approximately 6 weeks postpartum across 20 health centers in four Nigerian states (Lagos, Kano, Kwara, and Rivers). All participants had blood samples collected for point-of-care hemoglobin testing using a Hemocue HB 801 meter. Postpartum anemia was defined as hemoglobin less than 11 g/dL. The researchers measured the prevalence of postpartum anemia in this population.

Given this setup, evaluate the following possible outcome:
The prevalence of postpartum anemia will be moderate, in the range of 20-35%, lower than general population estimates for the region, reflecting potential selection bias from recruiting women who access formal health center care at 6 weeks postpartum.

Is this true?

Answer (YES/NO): NO